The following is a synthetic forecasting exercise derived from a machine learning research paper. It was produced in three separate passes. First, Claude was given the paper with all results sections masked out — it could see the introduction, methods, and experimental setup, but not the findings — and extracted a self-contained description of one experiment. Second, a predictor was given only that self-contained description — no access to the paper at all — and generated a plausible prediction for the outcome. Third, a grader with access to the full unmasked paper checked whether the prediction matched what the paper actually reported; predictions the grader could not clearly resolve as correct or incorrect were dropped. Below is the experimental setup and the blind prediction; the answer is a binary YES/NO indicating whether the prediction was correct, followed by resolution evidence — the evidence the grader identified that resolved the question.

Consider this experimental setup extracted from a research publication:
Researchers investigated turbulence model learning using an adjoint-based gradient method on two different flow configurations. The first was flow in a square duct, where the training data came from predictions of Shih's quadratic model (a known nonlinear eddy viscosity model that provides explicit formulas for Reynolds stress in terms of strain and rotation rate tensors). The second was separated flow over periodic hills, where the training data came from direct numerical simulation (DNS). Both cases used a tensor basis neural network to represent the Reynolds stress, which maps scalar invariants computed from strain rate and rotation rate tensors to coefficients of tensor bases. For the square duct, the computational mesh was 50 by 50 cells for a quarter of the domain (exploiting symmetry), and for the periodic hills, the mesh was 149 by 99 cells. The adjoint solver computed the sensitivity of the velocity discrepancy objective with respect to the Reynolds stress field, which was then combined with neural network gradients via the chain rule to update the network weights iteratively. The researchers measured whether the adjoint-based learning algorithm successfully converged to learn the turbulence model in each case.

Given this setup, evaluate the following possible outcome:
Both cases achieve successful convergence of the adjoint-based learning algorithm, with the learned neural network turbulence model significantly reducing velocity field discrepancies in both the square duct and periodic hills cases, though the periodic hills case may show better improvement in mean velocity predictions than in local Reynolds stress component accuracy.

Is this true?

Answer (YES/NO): NO